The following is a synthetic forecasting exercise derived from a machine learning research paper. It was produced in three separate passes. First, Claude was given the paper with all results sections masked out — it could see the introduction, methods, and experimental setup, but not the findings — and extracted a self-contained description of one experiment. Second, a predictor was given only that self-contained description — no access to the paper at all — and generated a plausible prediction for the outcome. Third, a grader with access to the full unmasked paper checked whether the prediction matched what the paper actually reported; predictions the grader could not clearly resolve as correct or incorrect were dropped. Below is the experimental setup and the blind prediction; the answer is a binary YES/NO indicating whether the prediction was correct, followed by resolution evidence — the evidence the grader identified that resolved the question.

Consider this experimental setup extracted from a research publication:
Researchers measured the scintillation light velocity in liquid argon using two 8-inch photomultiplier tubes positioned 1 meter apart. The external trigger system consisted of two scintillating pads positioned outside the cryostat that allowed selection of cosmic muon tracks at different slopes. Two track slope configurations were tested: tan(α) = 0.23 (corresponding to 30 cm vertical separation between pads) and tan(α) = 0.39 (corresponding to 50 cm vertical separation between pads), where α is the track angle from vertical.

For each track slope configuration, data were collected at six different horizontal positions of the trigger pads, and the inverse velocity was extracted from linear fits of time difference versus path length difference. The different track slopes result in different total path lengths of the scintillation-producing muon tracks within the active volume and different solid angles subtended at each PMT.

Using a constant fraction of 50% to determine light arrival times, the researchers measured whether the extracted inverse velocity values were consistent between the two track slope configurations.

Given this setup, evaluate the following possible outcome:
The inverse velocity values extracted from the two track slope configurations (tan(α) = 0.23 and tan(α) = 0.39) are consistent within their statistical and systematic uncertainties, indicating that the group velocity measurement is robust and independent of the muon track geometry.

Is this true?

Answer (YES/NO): YES